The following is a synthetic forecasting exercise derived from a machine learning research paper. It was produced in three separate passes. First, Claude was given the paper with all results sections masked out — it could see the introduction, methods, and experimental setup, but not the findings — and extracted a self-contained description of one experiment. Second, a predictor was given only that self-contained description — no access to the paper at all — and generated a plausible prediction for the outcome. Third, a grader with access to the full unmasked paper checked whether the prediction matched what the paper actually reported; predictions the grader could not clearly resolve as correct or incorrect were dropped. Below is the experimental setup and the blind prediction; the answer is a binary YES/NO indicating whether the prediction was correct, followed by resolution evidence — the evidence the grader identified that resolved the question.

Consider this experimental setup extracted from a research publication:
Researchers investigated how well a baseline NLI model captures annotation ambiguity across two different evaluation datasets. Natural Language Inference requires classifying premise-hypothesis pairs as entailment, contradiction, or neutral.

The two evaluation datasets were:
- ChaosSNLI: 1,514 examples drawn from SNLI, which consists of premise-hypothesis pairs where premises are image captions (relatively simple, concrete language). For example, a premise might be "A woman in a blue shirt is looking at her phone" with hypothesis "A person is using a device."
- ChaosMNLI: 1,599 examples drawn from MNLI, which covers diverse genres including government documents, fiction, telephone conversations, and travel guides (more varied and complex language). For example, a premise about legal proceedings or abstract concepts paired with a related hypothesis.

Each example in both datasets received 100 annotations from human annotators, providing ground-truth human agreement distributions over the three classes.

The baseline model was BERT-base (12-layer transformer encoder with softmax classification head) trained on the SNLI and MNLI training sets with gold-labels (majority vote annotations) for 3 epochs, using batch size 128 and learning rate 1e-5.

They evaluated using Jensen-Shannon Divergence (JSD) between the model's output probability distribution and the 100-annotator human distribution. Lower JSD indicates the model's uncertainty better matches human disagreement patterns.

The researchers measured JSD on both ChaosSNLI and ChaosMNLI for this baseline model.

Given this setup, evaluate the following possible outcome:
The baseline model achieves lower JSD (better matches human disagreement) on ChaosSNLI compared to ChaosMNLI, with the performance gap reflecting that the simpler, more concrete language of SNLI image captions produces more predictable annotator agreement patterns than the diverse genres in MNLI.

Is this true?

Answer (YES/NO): YES